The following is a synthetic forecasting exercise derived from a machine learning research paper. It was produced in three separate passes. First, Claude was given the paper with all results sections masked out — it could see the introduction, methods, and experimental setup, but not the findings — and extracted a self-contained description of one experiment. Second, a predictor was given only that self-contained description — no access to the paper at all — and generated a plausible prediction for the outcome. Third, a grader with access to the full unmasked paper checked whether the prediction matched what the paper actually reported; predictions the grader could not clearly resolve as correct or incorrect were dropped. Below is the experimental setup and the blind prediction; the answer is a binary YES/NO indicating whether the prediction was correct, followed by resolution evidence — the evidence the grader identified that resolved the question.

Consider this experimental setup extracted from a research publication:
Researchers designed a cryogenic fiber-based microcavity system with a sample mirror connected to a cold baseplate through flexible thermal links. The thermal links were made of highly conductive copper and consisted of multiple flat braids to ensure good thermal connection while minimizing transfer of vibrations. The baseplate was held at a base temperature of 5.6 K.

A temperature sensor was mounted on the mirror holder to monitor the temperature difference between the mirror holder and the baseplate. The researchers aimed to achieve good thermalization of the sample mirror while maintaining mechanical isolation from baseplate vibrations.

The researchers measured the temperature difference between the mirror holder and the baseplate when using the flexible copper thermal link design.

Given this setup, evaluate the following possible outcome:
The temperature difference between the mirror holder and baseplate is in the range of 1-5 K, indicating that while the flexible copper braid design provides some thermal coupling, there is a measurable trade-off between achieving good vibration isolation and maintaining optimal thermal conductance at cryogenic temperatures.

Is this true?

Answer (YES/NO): NO